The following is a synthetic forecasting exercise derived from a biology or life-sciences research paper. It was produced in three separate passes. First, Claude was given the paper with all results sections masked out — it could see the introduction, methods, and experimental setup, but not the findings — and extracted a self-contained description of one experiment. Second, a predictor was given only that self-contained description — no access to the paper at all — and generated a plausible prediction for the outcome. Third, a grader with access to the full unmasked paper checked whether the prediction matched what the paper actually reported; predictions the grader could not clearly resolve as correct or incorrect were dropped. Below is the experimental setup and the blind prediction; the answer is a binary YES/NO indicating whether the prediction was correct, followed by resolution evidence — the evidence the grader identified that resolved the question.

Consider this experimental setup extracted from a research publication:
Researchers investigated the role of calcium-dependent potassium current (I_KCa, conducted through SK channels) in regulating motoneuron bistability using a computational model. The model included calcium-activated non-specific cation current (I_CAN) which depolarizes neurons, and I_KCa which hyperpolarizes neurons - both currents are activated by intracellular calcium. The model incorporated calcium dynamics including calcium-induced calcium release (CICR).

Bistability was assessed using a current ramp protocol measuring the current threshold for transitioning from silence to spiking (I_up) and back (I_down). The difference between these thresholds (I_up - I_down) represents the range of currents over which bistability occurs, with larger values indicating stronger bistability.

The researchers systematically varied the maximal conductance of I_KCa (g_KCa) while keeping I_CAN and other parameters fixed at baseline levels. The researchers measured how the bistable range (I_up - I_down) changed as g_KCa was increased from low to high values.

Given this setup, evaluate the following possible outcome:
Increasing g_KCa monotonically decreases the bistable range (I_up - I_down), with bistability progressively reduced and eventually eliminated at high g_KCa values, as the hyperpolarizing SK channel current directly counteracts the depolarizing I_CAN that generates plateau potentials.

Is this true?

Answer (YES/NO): YES